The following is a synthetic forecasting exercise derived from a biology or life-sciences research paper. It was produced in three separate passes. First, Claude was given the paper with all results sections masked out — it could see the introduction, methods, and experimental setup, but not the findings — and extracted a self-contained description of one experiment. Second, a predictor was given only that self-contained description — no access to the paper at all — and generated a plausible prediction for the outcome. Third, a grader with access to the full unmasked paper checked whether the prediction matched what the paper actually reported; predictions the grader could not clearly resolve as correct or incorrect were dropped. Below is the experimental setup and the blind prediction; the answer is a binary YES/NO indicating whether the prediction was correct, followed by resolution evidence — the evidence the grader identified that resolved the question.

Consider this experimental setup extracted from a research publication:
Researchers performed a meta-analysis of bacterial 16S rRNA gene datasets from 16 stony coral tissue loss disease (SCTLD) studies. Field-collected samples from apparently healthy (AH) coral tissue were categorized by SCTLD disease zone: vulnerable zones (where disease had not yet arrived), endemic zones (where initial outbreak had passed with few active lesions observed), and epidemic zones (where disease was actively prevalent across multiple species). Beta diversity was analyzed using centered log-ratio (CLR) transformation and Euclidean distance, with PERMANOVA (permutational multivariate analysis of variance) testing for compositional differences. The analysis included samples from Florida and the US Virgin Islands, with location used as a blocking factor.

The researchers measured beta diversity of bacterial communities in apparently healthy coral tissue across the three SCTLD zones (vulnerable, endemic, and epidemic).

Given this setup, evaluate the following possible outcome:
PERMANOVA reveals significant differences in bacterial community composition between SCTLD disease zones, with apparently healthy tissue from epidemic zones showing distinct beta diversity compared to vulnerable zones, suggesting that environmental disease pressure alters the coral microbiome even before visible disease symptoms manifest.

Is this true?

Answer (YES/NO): YES